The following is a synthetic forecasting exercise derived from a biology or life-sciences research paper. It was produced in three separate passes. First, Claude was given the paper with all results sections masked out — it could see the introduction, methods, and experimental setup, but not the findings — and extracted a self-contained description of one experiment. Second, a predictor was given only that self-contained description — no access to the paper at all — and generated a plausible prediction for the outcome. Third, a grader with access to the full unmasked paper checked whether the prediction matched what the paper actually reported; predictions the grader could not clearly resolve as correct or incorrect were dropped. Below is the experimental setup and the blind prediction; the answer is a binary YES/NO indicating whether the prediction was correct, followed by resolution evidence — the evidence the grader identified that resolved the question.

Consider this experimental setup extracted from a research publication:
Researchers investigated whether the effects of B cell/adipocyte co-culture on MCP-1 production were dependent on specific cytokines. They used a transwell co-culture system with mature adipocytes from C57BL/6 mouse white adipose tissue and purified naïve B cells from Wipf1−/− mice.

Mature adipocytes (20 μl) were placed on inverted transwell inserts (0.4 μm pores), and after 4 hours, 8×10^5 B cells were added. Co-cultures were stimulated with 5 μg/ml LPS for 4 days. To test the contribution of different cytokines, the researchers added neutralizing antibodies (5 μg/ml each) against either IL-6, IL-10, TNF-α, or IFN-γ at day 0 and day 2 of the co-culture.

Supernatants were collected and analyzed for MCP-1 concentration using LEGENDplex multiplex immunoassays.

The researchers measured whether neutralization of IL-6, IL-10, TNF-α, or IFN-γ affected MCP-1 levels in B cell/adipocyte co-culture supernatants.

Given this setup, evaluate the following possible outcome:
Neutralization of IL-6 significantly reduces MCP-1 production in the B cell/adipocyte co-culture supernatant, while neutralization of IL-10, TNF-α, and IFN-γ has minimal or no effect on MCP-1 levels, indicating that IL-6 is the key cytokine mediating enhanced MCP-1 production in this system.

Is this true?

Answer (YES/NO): NO